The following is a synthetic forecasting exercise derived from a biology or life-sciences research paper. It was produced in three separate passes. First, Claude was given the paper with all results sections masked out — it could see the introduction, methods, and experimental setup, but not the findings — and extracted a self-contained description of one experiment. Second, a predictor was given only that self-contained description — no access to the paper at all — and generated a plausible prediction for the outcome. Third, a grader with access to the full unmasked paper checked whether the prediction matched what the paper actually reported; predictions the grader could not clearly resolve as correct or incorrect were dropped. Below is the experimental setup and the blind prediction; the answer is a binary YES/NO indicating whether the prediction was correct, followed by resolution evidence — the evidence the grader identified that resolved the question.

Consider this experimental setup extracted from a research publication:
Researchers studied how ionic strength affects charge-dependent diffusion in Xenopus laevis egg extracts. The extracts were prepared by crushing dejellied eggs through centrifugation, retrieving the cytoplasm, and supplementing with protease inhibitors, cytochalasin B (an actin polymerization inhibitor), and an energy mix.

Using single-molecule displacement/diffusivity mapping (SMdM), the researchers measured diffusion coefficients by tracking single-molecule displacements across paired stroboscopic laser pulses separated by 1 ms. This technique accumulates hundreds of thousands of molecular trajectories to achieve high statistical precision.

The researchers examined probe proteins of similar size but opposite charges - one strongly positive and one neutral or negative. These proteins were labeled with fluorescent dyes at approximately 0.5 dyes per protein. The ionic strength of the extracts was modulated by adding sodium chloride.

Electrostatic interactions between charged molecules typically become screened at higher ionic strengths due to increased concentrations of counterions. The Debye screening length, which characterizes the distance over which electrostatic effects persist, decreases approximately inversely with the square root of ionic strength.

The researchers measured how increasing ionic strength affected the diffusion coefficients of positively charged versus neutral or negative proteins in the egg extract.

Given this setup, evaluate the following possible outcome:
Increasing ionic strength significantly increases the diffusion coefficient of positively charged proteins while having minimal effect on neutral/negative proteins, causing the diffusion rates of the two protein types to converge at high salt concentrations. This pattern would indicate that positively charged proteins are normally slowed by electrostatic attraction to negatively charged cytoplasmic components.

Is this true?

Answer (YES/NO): YES